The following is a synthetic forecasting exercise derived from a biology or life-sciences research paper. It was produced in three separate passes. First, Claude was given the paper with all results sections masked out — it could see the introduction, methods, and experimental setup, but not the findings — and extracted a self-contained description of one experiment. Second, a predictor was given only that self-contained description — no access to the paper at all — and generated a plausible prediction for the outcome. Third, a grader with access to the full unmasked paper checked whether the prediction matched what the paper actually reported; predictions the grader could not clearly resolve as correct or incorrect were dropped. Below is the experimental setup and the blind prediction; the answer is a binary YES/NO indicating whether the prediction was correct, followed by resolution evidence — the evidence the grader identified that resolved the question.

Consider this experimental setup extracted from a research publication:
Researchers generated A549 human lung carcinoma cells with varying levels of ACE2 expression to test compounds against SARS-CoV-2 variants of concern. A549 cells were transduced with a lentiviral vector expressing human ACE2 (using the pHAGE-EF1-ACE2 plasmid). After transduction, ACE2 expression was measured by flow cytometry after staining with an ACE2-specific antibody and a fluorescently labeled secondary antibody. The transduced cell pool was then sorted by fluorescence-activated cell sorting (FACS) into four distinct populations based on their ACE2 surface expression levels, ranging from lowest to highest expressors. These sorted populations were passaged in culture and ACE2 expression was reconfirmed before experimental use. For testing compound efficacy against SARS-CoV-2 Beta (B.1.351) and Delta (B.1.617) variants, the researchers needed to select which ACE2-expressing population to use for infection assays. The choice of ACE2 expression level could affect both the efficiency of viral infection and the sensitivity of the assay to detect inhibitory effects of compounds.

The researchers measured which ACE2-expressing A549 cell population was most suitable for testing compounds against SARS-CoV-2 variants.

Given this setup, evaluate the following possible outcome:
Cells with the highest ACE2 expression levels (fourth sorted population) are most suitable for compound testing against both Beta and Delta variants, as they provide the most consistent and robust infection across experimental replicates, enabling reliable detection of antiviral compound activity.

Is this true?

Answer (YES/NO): NO